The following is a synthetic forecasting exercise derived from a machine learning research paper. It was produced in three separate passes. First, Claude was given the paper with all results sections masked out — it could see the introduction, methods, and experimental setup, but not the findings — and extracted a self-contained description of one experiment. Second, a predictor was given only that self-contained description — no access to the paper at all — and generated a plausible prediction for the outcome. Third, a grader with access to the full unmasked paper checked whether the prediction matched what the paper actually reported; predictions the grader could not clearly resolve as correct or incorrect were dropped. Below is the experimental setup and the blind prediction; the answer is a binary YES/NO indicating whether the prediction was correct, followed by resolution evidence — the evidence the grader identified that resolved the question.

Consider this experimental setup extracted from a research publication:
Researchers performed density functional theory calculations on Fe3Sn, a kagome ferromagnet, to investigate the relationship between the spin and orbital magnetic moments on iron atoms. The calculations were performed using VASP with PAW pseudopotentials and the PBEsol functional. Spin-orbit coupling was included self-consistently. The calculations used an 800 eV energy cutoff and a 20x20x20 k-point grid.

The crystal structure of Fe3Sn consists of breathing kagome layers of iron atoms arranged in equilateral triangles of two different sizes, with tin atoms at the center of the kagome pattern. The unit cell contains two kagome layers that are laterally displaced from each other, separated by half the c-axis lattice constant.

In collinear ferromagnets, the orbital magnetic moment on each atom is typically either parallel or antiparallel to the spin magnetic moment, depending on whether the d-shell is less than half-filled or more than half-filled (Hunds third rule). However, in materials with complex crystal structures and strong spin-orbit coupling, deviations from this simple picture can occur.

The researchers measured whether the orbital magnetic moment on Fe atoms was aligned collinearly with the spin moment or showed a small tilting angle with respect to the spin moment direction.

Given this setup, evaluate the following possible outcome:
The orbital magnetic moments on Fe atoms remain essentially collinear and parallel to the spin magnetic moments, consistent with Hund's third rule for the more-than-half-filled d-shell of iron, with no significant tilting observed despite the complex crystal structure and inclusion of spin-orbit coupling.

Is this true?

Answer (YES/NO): NO